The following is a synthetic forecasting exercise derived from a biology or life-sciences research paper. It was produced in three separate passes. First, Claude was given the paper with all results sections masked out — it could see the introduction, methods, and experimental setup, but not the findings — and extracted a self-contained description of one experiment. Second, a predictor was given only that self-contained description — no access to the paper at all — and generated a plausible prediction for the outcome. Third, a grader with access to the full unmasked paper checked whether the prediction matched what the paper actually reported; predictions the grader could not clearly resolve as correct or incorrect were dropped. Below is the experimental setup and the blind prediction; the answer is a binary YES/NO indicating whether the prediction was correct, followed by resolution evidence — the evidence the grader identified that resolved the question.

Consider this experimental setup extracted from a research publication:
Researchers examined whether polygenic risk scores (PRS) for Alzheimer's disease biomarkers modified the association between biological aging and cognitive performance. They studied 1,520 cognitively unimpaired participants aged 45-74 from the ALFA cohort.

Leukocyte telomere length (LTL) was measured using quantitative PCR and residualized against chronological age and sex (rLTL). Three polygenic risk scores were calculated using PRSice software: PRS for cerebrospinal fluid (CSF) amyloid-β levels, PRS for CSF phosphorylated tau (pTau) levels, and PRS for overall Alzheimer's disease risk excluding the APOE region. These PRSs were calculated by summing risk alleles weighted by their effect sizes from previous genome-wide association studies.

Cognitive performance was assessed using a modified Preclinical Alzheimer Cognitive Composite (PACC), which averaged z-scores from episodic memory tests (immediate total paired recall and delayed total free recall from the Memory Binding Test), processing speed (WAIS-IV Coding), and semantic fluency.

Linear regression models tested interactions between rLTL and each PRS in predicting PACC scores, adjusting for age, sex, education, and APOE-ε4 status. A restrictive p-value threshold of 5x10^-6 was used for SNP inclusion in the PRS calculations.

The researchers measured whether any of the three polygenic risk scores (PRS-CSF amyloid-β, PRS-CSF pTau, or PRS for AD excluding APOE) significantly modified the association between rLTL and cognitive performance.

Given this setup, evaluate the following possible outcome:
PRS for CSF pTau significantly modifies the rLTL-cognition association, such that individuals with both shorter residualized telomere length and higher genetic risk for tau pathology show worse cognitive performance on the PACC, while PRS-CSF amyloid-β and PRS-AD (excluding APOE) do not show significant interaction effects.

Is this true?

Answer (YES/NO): NO